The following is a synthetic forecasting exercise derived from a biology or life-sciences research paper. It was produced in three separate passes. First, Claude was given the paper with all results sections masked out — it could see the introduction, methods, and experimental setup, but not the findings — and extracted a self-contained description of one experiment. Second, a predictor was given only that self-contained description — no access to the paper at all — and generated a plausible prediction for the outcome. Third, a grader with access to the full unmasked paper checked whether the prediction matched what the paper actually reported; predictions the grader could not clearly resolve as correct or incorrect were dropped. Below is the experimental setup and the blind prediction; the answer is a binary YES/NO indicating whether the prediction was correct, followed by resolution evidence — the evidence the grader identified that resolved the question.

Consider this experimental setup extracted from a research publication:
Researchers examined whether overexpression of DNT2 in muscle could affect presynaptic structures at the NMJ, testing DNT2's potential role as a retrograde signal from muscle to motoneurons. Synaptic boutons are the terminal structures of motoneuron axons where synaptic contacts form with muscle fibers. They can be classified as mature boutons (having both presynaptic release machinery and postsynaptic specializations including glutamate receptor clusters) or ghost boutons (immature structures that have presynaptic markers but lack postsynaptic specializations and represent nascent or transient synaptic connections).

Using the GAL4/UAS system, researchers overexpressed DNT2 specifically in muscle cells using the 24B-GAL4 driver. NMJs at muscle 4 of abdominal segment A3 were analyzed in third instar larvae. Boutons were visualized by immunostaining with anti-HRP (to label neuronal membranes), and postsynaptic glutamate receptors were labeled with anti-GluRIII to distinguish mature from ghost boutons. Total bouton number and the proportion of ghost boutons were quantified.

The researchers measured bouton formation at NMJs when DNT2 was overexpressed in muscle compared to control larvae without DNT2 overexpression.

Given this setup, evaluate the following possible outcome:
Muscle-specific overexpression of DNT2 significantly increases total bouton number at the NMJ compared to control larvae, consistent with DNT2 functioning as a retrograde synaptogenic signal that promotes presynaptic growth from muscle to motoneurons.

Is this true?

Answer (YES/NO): YES